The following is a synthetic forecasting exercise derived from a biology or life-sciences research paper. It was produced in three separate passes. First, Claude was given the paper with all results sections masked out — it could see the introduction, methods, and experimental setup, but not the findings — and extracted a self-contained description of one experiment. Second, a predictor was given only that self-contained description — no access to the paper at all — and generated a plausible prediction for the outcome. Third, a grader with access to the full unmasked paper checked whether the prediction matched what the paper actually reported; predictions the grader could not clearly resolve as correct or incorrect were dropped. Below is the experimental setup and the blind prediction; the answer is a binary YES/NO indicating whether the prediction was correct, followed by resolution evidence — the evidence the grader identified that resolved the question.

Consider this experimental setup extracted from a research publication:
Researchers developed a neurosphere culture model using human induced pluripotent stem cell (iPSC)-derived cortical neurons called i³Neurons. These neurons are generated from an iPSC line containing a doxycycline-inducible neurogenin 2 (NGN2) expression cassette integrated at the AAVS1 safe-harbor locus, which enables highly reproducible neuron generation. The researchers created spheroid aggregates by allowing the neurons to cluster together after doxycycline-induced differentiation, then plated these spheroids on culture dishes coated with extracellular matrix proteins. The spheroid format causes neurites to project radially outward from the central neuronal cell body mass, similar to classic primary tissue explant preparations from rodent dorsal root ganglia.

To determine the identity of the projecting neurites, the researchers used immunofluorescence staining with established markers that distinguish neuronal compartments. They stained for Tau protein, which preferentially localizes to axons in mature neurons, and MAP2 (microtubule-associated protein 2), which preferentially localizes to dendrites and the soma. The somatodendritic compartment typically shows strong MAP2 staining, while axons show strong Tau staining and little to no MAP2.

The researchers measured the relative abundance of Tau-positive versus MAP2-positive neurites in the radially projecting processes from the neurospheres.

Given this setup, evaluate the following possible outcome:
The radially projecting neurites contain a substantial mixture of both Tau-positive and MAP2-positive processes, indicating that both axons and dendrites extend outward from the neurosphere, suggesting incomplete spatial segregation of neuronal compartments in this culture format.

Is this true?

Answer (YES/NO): NO